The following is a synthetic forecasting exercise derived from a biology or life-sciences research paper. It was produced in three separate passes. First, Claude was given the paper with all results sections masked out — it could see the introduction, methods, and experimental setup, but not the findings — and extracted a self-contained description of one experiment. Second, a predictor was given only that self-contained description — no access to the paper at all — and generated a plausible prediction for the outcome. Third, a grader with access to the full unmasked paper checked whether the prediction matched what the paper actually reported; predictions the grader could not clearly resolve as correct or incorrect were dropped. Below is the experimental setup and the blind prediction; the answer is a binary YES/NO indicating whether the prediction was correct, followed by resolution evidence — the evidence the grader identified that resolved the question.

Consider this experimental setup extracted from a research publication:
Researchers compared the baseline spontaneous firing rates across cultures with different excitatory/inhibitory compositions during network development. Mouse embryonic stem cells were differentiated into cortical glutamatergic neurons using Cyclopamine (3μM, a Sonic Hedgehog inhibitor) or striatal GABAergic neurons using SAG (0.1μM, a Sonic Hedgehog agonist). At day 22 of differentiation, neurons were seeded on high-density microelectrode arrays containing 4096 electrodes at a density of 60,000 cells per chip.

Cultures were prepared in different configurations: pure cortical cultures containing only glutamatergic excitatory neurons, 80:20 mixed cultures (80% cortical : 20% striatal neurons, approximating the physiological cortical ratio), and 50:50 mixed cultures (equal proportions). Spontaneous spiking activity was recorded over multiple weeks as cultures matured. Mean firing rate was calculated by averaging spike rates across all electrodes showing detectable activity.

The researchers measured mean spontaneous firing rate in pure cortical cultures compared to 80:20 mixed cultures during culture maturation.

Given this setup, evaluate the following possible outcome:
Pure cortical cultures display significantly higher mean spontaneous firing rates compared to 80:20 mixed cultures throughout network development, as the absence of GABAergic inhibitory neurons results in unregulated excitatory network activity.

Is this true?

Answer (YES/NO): NO